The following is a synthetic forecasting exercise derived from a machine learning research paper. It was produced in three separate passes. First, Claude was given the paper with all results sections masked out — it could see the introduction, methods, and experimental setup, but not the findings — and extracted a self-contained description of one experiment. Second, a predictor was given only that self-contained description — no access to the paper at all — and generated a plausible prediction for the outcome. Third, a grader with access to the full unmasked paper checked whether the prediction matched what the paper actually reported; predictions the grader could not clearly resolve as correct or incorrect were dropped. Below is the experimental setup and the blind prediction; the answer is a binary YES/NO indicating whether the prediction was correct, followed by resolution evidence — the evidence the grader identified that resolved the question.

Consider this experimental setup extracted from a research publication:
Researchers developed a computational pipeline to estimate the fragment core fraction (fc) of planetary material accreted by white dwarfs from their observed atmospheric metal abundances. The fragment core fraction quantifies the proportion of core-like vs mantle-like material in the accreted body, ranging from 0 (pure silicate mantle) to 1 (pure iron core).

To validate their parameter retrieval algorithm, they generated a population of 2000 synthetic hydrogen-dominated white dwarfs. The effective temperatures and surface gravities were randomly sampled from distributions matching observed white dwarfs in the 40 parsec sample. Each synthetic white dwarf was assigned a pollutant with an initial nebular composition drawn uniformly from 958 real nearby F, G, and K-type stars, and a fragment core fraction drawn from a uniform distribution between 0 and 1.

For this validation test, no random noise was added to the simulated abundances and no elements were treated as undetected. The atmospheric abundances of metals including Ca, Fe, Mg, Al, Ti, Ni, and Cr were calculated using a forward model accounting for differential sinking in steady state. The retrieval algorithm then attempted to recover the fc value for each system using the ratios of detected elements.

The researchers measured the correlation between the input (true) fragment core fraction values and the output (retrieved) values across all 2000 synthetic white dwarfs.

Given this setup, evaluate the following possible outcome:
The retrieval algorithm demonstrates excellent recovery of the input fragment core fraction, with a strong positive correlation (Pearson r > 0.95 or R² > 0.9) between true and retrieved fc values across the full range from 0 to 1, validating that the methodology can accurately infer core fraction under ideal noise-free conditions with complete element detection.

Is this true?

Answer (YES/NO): YES